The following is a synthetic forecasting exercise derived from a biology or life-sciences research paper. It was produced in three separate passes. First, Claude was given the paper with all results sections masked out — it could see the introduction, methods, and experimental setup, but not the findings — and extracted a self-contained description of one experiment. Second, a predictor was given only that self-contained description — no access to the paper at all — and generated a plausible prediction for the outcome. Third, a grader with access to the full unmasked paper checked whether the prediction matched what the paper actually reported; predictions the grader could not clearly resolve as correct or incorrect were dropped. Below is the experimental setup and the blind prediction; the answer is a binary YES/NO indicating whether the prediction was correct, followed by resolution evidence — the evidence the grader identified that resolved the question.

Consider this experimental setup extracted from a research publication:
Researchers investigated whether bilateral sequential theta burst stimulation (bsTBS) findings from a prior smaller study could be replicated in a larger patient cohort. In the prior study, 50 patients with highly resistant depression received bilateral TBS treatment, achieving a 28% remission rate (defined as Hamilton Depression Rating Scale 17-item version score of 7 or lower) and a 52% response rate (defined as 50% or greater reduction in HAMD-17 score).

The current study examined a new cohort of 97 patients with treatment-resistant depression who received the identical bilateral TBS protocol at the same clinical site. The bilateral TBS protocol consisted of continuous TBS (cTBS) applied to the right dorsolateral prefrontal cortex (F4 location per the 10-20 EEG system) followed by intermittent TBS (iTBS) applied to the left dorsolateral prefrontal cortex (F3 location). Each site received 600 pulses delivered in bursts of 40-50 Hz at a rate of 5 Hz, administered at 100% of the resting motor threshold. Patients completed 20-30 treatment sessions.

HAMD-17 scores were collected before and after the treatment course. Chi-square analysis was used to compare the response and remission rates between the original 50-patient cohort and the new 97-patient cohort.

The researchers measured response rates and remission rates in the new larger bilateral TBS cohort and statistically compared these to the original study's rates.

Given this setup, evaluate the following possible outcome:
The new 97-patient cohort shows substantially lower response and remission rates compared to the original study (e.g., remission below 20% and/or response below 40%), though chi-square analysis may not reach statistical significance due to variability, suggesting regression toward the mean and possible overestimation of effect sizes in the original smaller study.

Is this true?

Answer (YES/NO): NO